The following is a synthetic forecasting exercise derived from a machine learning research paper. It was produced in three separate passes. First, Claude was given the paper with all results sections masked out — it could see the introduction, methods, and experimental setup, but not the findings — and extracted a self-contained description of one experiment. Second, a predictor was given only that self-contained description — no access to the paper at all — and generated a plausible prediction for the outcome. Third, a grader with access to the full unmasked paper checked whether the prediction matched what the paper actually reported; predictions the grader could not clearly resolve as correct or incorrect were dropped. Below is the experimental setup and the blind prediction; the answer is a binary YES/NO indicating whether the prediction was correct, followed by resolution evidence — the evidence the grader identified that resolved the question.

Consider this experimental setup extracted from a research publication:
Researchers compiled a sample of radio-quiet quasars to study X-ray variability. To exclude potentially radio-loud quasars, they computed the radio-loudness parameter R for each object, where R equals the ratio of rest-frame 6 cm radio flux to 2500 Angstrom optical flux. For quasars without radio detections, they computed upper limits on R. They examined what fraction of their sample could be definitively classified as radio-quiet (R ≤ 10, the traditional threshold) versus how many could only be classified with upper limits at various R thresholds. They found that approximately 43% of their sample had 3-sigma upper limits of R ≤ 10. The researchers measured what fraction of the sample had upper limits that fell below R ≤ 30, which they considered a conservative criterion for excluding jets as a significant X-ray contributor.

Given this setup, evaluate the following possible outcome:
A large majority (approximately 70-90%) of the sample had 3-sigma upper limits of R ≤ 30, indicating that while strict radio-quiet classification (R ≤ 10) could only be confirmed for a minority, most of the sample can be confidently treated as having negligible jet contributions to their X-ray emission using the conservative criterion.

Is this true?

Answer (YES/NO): NO